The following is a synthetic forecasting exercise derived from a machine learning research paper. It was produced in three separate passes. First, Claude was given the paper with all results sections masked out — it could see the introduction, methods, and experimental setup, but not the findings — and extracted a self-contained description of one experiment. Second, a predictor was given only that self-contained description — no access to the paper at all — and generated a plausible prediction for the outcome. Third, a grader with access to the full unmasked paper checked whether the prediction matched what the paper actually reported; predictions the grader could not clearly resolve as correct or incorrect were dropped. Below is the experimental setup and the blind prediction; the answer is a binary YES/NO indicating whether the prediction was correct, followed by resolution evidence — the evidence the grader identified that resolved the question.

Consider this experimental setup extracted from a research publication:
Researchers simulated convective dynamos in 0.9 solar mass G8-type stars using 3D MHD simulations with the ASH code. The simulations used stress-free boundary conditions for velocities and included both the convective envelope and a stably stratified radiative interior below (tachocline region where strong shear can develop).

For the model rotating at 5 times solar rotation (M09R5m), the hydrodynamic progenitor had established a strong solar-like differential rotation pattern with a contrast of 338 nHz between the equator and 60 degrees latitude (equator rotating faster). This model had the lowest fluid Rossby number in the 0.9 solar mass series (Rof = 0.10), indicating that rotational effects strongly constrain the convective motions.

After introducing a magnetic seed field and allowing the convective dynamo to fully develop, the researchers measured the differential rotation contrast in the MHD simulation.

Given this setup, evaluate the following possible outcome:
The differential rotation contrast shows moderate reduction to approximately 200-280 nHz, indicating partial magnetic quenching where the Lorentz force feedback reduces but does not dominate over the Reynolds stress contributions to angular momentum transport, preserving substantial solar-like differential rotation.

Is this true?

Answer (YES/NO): NO